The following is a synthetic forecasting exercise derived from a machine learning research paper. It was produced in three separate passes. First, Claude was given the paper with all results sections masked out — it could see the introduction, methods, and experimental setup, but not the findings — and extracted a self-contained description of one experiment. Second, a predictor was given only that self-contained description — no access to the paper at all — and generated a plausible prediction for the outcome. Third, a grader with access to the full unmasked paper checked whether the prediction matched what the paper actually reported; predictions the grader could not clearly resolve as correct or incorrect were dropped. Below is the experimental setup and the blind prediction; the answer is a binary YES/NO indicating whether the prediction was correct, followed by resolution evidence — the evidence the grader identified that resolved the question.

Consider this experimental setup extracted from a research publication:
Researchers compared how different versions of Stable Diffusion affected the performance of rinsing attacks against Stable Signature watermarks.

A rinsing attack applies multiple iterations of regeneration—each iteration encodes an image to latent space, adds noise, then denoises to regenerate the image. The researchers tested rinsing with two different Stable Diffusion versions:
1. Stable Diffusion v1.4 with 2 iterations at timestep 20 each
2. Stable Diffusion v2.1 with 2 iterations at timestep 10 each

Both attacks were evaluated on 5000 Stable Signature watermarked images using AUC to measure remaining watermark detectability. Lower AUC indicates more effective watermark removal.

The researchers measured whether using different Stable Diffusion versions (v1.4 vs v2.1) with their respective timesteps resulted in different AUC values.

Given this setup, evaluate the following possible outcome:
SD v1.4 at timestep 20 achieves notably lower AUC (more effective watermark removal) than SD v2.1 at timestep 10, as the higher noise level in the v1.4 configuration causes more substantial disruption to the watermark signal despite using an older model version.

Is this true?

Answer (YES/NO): NO